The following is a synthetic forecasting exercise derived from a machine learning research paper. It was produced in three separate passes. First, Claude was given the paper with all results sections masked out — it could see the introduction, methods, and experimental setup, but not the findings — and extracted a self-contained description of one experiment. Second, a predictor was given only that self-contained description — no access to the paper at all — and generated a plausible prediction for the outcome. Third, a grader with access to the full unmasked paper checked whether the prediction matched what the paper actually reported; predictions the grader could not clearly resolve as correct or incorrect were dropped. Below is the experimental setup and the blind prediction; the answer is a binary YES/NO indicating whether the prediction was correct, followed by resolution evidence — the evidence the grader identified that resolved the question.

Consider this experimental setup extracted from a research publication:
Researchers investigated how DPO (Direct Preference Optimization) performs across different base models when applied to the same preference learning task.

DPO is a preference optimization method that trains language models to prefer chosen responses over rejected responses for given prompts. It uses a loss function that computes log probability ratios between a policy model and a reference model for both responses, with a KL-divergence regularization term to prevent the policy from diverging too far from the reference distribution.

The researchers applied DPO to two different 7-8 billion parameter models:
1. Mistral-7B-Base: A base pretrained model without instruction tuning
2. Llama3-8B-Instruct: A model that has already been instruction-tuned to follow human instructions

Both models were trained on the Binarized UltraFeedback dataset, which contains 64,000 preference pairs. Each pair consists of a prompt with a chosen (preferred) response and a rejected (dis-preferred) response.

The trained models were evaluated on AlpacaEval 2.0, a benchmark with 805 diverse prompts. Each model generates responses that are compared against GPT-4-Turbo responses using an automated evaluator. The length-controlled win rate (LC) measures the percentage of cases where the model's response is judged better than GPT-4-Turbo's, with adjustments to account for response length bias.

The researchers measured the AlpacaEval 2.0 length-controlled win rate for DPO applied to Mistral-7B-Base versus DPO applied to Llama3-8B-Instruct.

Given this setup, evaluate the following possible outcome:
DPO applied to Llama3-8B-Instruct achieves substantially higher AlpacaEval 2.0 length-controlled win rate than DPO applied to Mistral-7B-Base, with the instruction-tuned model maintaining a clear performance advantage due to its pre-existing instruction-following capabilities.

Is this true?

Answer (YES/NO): YES